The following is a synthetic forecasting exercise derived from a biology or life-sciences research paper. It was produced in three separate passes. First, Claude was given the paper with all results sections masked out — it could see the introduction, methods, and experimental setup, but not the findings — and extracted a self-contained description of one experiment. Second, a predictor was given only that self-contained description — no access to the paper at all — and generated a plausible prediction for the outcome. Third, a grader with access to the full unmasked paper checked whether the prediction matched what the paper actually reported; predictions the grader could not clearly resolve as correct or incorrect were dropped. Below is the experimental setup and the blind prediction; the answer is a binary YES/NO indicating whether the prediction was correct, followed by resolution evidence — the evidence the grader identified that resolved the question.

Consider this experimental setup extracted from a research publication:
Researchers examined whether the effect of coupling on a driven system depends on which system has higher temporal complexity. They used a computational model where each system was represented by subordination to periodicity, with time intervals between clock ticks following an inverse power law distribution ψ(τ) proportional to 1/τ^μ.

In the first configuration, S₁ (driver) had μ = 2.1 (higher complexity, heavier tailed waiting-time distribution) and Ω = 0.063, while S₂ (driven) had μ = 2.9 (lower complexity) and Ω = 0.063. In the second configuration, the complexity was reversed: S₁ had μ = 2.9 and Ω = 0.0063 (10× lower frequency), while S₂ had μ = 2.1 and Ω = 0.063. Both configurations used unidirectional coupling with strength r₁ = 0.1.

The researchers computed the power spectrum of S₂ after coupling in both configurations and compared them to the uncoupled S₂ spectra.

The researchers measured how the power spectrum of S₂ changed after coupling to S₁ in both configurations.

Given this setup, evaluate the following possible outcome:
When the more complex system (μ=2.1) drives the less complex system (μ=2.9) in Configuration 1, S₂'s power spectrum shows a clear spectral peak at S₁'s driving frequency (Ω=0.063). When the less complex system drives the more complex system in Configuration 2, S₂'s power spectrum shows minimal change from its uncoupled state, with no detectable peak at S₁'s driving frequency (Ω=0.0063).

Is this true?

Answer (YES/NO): NO